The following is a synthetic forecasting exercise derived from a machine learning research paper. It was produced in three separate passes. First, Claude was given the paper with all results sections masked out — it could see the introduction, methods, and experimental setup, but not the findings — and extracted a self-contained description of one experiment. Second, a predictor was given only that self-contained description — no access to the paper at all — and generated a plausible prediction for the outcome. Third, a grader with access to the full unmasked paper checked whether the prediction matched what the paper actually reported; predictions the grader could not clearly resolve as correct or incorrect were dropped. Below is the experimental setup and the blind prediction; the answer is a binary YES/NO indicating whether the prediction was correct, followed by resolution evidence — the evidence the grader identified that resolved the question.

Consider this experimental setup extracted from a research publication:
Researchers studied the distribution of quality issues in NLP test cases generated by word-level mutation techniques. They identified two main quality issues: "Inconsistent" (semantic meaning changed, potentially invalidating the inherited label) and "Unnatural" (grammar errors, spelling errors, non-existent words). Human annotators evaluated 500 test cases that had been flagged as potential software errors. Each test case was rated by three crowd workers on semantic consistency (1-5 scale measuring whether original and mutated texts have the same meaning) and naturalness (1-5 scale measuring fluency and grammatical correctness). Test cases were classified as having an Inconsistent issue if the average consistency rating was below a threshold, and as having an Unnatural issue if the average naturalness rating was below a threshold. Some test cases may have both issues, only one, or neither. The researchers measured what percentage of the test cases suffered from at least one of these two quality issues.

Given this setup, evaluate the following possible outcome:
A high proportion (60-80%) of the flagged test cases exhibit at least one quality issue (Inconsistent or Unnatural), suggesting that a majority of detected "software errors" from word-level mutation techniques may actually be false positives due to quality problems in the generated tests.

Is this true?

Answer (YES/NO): NO